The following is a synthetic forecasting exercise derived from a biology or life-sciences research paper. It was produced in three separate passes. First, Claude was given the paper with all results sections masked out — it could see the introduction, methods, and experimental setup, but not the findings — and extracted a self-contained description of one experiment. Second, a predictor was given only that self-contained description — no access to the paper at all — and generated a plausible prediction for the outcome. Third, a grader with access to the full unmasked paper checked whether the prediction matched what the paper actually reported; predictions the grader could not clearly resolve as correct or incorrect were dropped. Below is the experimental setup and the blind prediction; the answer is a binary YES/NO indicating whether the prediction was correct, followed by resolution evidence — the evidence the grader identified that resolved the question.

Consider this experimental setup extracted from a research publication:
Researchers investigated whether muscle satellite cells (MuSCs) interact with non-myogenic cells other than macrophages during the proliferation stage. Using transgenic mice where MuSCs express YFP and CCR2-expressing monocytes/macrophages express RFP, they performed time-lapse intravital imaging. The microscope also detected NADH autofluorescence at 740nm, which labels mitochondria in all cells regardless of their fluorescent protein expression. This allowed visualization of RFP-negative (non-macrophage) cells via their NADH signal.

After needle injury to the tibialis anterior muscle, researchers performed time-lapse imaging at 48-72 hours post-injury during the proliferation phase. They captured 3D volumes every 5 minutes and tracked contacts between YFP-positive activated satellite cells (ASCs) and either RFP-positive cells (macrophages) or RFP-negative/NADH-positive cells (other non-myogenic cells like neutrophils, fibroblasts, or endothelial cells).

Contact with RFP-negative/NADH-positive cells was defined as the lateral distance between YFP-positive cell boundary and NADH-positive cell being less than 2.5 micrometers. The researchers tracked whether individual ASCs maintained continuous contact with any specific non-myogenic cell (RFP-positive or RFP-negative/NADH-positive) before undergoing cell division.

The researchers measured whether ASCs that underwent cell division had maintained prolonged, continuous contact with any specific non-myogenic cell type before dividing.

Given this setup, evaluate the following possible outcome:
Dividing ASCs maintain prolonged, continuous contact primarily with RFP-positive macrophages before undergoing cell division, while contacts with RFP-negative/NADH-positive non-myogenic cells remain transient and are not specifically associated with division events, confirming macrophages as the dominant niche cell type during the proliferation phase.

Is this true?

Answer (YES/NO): NO